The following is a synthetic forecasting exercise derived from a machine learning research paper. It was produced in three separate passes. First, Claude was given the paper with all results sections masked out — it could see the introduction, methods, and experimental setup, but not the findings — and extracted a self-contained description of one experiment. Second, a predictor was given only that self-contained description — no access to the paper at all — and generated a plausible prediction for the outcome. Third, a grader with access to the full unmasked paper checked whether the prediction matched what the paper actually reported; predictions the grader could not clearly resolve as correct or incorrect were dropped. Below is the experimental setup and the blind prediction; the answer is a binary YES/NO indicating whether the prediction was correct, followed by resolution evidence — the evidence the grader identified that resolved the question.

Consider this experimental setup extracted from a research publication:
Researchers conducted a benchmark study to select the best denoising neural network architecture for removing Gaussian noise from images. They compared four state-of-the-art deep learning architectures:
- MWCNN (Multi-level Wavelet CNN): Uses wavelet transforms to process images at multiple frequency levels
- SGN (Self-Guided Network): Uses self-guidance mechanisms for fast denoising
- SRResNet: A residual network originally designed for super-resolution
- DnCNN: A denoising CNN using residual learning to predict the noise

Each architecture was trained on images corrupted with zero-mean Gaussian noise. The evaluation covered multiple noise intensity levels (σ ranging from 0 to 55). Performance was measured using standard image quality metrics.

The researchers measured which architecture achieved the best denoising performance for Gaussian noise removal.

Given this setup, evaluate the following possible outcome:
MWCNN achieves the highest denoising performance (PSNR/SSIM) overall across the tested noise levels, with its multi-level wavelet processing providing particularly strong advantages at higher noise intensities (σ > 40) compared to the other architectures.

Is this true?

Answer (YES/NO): NO